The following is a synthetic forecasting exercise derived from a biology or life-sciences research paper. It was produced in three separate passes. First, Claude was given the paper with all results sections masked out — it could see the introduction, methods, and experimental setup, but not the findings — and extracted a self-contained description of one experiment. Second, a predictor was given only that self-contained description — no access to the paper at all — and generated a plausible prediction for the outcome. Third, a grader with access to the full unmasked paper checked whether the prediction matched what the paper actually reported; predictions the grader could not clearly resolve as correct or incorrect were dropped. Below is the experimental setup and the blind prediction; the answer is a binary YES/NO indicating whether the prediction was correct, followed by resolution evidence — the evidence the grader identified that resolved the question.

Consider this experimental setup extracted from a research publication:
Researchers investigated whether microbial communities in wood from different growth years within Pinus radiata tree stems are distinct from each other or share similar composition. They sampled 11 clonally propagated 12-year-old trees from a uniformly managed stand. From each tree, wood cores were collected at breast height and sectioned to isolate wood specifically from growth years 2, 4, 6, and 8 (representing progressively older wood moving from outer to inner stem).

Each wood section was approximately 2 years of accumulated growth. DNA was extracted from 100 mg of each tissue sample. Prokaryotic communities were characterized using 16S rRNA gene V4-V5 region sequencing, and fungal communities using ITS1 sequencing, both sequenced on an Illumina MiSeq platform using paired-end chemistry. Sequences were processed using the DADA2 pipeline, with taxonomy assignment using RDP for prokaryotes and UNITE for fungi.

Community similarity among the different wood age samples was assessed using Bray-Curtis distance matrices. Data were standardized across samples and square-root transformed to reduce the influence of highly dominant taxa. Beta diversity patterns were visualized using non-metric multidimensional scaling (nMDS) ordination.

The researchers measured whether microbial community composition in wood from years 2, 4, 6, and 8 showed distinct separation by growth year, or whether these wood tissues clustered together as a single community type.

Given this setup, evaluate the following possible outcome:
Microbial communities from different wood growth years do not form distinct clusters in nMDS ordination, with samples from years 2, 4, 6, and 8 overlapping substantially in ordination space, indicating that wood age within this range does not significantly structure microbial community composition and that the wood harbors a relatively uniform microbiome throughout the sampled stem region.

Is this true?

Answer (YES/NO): YES